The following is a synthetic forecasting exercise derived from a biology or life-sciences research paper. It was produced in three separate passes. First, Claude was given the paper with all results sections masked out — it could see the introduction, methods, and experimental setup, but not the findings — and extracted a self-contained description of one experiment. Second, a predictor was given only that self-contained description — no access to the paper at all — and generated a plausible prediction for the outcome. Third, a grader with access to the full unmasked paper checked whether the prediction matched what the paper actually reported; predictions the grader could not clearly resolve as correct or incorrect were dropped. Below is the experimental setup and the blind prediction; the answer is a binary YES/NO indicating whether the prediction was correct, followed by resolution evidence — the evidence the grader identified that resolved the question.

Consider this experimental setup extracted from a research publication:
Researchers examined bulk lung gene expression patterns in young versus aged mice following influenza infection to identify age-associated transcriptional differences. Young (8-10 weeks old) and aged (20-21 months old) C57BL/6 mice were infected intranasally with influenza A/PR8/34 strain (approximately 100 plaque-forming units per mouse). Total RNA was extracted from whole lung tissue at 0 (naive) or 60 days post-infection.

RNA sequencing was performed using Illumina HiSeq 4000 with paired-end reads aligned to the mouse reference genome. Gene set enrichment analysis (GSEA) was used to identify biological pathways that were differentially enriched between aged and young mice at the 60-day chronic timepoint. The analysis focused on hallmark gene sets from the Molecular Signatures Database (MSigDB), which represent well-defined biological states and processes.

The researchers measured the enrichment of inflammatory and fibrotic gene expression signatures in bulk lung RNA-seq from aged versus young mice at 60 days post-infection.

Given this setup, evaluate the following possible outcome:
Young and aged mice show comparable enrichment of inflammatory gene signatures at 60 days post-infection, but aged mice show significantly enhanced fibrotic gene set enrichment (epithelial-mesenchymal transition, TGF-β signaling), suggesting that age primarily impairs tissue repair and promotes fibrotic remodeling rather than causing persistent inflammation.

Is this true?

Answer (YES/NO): NO